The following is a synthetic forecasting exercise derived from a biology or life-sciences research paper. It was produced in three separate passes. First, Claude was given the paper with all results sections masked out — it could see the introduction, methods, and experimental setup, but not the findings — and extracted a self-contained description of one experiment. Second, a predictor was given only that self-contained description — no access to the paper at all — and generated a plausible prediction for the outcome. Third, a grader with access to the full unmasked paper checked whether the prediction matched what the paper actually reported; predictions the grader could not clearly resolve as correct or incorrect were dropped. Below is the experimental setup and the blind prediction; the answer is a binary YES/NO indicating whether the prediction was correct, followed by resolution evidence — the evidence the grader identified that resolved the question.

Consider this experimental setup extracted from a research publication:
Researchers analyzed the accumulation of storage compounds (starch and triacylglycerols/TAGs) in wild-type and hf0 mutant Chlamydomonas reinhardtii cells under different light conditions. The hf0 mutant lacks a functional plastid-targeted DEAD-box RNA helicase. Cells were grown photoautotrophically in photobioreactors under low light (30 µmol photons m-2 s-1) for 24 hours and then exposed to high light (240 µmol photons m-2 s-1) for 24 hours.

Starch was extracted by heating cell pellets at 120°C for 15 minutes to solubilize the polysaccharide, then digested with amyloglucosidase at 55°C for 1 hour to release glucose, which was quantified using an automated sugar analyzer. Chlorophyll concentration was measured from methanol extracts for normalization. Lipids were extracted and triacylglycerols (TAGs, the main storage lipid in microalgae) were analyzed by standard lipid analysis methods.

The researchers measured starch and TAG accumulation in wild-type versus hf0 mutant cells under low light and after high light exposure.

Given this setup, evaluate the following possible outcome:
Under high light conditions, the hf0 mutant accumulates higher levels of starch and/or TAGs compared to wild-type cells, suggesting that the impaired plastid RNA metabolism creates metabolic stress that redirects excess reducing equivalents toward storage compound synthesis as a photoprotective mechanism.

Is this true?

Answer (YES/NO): NO